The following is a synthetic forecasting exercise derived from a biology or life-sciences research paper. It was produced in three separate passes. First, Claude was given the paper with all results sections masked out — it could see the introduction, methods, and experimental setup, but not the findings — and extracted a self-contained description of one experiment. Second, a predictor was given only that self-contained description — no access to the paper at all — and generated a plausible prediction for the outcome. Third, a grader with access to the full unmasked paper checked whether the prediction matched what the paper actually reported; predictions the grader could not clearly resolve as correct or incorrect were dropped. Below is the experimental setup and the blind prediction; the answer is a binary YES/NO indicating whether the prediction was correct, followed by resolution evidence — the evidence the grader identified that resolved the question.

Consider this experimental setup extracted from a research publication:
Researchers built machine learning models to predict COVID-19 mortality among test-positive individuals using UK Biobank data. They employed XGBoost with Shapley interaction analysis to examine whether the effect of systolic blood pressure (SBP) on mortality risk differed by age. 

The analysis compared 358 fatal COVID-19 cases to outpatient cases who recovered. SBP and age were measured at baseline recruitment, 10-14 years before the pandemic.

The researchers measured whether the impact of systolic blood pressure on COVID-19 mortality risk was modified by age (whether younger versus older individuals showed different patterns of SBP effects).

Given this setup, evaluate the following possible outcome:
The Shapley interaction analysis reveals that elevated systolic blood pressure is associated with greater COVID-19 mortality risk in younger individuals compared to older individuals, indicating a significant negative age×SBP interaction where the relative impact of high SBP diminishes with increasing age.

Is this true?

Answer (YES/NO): NO